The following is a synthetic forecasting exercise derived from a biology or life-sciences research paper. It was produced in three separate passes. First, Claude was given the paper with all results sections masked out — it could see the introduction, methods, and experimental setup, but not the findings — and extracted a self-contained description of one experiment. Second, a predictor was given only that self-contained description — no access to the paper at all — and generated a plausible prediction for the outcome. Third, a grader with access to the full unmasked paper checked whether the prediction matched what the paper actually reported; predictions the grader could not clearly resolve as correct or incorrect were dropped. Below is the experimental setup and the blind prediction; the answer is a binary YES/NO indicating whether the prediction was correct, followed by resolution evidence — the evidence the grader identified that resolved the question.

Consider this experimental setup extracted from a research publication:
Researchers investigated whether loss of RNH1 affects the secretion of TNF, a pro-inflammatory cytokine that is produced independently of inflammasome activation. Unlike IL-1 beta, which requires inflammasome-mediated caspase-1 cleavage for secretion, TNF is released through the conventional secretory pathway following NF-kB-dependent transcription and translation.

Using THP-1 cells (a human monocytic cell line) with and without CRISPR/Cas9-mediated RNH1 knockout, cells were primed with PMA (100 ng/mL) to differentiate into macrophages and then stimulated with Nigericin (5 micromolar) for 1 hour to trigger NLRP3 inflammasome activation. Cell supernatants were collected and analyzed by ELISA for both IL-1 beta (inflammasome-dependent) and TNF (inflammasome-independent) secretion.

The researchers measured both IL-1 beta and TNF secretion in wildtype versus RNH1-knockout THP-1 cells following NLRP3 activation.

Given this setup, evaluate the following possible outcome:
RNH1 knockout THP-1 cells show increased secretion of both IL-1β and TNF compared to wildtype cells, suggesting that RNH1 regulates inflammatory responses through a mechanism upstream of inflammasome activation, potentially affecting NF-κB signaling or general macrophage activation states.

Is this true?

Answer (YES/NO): YES